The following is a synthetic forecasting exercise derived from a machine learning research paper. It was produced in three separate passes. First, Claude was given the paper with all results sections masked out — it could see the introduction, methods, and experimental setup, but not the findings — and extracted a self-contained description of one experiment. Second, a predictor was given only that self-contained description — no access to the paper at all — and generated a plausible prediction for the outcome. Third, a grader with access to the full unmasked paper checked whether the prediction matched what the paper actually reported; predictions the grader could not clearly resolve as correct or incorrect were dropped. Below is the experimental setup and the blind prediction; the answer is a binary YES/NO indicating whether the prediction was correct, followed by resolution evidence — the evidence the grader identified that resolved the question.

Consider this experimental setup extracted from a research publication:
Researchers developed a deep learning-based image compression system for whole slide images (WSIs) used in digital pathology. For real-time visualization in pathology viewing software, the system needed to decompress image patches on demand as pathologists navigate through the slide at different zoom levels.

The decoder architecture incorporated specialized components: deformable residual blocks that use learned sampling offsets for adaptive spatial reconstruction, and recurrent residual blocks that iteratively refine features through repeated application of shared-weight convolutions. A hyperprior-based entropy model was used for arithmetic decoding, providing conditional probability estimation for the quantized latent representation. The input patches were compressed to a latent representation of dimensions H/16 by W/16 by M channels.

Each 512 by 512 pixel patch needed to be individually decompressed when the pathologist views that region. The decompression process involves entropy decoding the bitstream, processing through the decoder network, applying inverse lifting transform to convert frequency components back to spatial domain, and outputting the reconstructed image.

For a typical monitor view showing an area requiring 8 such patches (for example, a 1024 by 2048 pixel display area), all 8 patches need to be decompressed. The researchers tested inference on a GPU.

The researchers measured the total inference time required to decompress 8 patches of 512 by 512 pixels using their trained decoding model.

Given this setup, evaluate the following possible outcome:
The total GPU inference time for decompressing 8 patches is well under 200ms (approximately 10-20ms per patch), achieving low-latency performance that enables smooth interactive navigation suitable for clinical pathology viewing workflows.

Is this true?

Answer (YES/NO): NO